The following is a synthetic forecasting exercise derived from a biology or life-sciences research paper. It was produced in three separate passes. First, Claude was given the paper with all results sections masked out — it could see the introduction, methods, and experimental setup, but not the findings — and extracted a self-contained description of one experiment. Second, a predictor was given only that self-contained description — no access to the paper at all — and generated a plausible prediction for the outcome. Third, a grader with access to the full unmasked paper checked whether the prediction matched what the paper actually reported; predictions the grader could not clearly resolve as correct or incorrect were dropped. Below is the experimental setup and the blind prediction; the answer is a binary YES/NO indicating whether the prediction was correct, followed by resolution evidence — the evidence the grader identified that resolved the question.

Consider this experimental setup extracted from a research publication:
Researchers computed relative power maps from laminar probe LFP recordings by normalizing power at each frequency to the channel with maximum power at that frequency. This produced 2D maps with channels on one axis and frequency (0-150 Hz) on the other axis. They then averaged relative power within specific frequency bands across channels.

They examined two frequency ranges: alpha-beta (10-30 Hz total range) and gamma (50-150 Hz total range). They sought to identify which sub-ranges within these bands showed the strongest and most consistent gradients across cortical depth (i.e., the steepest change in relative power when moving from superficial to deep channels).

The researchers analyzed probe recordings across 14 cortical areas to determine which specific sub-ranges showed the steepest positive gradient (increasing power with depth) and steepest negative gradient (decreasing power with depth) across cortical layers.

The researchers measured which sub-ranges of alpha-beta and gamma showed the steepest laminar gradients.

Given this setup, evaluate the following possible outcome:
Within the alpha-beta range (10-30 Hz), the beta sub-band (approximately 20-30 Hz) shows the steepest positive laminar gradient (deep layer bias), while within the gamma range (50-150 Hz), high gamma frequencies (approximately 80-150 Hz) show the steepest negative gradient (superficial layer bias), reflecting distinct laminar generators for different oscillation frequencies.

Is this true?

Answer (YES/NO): NO